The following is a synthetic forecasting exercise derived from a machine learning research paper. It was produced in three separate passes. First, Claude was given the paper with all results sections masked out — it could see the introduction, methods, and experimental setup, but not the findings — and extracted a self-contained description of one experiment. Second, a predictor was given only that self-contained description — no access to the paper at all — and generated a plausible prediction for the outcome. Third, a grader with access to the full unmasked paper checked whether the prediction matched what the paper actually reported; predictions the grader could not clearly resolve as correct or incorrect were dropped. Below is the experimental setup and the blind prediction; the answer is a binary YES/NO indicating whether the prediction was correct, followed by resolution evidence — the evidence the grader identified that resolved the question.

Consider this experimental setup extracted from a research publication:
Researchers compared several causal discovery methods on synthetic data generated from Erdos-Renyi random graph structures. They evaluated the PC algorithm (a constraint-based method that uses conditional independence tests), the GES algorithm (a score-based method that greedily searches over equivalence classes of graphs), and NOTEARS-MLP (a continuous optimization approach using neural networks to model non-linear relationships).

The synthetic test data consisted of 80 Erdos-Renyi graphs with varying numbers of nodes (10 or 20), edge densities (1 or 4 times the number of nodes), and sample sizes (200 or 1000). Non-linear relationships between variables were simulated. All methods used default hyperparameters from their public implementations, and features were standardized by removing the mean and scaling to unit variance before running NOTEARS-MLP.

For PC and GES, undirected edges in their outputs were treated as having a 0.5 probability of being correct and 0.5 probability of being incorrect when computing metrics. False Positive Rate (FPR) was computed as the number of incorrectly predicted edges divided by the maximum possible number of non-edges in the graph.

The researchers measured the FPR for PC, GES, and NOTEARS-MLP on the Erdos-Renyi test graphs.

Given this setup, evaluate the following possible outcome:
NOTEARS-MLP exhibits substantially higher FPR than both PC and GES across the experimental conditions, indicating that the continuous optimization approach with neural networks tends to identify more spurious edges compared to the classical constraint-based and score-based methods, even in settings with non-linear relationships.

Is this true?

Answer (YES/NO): NO